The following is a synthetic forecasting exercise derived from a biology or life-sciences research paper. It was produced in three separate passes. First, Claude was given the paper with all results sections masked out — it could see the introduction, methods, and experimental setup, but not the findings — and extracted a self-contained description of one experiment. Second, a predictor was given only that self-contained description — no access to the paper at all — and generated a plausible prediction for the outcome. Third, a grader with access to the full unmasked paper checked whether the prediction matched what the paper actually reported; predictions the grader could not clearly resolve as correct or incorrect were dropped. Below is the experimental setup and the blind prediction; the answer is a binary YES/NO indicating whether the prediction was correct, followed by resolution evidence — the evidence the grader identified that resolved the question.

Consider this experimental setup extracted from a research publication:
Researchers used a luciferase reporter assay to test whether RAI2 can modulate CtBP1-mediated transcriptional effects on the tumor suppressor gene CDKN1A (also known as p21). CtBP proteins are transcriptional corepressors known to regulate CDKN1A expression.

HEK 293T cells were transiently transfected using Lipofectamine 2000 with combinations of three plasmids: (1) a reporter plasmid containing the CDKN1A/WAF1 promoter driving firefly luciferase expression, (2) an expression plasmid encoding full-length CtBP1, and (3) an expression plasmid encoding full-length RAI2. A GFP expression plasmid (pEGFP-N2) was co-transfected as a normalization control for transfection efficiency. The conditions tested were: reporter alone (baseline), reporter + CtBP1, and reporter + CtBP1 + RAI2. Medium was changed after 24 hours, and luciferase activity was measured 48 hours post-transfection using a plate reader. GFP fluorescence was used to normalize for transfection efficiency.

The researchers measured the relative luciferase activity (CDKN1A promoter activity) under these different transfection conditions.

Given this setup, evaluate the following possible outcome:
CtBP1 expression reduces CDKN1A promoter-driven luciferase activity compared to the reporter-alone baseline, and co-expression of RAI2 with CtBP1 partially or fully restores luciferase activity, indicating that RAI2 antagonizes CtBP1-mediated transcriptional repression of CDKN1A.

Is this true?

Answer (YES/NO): YES